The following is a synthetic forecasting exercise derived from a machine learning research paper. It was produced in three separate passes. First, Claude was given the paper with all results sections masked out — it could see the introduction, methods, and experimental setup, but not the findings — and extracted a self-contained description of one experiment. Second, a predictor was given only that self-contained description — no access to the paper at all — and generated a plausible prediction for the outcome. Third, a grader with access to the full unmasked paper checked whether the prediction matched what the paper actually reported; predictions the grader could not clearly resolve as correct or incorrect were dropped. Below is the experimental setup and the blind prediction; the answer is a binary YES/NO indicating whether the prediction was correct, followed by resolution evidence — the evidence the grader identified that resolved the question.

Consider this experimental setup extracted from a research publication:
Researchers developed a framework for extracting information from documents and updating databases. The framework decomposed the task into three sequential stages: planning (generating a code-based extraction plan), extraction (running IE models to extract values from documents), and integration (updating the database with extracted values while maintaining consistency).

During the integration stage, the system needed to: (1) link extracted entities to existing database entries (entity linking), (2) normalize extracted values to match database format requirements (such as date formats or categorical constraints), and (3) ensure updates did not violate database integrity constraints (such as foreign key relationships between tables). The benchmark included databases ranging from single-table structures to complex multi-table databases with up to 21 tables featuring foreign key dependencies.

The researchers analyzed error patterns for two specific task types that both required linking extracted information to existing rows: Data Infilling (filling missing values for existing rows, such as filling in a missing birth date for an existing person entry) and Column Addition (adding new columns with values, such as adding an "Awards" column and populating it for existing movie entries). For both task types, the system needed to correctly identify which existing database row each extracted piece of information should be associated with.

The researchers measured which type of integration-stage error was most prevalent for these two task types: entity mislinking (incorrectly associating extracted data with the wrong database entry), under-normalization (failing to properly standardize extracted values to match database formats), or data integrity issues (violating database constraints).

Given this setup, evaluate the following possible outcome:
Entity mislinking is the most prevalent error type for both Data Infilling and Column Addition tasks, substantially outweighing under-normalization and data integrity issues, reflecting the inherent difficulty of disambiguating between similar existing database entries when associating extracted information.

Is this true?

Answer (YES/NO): YES